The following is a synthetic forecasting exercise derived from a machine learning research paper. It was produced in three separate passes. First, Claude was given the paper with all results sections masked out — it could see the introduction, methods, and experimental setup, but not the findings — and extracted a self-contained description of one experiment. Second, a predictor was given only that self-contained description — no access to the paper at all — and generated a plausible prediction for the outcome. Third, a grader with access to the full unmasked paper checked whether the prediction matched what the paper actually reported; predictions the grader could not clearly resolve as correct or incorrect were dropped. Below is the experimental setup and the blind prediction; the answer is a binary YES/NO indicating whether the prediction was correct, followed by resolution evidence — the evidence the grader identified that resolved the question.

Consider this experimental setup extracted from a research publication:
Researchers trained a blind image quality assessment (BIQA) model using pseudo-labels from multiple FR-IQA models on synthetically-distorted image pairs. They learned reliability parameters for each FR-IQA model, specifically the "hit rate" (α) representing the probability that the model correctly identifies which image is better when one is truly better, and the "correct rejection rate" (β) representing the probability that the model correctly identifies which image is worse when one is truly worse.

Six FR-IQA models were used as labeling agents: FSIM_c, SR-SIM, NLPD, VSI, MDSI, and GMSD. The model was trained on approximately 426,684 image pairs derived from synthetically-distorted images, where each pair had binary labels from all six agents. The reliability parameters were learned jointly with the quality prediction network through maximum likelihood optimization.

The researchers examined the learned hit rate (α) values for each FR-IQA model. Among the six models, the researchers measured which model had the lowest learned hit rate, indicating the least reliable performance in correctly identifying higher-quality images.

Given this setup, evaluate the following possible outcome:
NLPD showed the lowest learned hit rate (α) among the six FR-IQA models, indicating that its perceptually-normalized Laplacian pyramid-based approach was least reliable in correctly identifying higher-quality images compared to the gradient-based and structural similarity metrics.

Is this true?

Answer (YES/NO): NO